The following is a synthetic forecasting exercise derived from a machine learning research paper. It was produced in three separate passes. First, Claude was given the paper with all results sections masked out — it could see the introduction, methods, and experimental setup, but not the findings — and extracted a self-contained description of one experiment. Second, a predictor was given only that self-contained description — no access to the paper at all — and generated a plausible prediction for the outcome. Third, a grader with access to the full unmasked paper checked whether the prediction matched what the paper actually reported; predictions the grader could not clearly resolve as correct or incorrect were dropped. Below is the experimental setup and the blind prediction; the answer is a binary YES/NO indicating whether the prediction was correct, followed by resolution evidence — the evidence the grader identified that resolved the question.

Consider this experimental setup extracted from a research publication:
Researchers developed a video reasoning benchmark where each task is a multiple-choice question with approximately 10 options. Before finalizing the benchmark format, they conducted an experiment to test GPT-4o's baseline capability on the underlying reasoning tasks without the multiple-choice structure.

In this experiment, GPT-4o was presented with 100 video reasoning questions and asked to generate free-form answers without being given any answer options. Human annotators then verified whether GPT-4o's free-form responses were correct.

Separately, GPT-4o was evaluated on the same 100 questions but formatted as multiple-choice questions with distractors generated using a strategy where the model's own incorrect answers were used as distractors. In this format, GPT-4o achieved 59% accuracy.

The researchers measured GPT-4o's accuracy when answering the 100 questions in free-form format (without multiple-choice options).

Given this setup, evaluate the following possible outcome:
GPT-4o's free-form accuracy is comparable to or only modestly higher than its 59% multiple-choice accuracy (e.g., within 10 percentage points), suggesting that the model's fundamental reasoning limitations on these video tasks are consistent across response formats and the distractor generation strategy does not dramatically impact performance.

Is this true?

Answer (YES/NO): NO